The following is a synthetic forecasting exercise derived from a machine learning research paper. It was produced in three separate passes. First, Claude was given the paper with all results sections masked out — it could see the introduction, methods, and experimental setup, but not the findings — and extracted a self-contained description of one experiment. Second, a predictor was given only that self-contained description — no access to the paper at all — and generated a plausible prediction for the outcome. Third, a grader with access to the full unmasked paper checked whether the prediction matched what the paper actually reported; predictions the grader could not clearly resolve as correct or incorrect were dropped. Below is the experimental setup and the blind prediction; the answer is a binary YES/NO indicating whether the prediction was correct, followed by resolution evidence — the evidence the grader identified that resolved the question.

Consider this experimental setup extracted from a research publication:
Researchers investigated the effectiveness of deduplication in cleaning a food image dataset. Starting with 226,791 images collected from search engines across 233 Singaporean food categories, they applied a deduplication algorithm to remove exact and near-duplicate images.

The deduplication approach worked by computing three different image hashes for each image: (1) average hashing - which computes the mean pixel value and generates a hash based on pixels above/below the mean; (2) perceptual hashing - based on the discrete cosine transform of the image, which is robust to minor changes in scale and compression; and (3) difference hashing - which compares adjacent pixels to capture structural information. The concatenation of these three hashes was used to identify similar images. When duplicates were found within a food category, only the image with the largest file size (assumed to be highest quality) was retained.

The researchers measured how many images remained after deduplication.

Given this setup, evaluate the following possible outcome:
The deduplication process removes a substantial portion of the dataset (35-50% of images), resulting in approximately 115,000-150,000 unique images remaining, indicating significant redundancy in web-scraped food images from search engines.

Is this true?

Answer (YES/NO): NO